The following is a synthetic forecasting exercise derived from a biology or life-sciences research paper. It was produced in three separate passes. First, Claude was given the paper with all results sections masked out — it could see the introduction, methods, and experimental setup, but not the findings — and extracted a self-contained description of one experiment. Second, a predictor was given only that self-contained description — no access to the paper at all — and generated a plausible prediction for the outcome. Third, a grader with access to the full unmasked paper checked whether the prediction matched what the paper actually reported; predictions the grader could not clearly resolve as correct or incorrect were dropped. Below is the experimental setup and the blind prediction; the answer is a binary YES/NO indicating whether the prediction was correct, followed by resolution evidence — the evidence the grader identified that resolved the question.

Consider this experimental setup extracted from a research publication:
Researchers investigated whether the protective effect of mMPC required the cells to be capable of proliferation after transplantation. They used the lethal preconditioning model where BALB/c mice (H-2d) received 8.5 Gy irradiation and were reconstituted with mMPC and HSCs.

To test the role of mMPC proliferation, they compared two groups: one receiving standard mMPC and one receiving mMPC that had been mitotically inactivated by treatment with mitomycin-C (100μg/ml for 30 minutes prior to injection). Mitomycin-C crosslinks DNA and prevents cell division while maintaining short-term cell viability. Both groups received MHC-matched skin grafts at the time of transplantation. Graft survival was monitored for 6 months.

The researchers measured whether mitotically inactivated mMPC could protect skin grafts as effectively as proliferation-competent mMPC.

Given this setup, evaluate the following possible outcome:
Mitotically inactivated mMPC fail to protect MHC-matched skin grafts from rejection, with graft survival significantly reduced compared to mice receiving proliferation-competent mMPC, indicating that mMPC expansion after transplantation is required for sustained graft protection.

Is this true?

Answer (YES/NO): YES